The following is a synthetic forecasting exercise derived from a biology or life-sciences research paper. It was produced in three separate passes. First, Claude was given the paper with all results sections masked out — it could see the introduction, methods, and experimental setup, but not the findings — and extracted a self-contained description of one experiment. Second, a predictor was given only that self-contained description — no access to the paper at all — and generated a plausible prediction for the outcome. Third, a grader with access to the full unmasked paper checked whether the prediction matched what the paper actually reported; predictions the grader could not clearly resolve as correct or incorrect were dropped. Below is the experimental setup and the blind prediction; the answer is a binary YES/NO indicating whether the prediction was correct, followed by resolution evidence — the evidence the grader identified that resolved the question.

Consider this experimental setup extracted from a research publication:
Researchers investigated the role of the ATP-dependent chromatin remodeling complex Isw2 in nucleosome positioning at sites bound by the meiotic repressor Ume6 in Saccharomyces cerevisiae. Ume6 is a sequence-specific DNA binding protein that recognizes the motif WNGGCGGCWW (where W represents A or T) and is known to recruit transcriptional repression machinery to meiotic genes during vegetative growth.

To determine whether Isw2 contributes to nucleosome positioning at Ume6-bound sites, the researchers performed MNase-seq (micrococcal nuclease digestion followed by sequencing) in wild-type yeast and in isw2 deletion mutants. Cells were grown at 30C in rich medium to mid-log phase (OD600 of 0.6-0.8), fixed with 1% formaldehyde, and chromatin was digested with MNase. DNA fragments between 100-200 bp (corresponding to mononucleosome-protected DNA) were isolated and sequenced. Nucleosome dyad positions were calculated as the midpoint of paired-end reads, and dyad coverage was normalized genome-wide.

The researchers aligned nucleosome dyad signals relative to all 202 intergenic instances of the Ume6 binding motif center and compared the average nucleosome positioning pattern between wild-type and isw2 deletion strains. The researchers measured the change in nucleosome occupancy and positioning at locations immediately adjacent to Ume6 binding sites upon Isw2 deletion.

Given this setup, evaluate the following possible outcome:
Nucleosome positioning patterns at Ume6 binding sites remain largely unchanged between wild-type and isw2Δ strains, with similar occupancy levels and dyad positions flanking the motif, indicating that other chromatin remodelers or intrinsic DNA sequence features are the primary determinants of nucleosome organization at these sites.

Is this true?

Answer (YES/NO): NO